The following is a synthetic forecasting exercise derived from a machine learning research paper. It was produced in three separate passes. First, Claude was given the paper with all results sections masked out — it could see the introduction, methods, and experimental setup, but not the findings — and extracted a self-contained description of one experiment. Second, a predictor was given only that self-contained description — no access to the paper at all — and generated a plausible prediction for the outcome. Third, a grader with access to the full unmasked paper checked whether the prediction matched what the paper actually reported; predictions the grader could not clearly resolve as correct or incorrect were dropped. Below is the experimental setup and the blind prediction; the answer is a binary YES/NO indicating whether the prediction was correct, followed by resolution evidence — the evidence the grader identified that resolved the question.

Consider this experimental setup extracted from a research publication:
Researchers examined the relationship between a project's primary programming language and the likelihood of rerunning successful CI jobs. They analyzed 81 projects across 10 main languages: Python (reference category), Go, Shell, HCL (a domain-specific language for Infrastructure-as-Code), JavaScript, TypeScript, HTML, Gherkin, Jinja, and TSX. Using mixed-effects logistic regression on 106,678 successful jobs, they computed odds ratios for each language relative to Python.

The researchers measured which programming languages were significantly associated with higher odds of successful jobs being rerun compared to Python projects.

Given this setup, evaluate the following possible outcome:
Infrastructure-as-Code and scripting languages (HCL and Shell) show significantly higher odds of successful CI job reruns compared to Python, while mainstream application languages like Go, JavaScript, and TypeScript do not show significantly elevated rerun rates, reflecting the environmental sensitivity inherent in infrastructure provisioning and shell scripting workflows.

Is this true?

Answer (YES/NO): YES